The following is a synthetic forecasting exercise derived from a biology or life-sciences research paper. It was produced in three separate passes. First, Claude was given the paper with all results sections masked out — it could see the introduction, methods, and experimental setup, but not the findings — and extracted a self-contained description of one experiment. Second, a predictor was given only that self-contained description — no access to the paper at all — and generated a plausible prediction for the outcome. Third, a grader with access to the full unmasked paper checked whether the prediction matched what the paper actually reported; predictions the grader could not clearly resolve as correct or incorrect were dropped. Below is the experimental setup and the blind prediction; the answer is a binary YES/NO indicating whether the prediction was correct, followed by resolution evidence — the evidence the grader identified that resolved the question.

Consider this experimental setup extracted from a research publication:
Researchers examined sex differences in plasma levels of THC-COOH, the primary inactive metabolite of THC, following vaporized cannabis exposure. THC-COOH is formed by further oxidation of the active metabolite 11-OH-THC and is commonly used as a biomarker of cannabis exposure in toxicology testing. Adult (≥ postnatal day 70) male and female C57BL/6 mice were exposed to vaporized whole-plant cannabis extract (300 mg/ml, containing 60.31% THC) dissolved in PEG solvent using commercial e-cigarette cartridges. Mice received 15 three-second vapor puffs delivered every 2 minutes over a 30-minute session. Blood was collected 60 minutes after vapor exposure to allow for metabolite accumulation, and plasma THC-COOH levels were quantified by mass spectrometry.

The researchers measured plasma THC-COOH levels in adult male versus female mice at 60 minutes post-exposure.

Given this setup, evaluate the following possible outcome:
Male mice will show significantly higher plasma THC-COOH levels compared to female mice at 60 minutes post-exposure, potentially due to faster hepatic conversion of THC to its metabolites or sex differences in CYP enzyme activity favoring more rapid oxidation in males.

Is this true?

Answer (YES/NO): NO